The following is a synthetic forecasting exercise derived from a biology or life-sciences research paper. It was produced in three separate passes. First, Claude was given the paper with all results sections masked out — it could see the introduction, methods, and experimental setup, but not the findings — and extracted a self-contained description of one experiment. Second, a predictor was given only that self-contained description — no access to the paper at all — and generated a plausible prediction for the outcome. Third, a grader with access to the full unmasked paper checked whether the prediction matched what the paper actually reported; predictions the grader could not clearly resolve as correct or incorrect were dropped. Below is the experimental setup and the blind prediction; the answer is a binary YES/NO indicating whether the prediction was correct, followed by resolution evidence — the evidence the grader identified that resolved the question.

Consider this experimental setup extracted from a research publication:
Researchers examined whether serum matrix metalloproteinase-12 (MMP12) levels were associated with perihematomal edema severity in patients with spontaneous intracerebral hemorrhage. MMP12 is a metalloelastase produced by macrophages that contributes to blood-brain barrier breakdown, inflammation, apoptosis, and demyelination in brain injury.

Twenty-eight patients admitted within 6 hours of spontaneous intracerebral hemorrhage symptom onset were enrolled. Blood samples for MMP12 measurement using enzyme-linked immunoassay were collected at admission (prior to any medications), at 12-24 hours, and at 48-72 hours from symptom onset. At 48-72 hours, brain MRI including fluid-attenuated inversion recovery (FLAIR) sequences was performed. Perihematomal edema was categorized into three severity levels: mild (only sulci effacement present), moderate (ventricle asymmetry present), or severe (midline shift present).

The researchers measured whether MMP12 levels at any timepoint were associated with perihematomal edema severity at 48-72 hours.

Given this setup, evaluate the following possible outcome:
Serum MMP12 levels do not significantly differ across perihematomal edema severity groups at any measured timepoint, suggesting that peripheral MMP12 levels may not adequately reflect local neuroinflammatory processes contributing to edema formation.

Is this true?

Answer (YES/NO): YES